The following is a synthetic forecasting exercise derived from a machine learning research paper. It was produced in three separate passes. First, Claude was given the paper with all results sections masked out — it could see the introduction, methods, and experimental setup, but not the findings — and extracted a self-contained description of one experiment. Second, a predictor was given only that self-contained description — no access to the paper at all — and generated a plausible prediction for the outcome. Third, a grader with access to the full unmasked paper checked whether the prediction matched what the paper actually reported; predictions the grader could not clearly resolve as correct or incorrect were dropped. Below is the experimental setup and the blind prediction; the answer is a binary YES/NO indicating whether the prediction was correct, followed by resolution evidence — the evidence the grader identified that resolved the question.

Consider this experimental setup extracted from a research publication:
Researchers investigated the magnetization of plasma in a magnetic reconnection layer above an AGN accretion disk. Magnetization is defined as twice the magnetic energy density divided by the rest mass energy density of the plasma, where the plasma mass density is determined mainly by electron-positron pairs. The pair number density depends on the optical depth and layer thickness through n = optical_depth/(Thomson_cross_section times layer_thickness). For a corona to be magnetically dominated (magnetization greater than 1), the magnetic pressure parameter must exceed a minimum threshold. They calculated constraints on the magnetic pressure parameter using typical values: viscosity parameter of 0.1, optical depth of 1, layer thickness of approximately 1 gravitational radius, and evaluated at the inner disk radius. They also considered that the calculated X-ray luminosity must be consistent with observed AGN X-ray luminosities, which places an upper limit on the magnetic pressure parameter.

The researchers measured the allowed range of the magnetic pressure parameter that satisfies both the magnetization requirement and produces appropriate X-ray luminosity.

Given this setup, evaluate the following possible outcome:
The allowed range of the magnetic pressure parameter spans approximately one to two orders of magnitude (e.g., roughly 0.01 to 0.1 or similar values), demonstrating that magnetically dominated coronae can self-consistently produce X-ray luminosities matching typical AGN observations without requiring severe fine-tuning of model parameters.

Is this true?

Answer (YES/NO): NO